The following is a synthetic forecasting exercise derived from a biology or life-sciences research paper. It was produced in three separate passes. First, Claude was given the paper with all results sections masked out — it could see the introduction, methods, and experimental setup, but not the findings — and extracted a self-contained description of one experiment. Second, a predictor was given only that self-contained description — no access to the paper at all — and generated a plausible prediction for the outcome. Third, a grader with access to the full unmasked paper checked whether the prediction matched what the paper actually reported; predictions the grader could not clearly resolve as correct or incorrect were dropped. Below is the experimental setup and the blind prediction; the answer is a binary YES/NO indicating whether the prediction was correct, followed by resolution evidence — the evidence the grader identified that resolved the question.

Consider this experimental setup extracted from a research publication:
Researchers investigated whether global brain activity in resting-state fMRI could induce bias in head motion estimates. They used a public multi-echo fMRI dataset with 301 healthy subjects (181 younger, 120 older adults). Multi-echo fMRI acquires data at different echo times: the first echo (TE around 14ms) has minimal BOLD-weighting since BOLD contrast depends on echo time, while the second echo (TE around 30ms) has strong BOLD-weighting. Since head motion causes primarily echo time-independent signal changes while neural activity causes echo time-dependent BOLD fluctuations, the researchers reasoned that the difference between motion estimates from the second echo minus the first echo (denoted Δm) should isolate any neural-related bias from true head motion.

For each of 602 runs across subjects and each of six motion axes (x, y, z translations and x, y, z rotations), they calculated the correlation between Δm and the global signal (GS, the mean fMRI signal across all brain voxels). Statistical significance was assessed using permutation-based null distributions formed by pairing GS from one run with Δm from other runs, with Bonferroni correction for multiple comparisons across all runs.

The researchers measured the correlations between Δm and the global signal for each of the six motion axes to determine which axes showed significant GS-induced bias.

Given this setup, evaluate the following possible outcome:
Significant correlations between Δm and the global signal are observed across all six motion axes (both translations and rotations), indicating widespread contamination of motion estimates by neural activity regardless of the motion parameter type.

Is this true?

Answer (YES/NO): NO